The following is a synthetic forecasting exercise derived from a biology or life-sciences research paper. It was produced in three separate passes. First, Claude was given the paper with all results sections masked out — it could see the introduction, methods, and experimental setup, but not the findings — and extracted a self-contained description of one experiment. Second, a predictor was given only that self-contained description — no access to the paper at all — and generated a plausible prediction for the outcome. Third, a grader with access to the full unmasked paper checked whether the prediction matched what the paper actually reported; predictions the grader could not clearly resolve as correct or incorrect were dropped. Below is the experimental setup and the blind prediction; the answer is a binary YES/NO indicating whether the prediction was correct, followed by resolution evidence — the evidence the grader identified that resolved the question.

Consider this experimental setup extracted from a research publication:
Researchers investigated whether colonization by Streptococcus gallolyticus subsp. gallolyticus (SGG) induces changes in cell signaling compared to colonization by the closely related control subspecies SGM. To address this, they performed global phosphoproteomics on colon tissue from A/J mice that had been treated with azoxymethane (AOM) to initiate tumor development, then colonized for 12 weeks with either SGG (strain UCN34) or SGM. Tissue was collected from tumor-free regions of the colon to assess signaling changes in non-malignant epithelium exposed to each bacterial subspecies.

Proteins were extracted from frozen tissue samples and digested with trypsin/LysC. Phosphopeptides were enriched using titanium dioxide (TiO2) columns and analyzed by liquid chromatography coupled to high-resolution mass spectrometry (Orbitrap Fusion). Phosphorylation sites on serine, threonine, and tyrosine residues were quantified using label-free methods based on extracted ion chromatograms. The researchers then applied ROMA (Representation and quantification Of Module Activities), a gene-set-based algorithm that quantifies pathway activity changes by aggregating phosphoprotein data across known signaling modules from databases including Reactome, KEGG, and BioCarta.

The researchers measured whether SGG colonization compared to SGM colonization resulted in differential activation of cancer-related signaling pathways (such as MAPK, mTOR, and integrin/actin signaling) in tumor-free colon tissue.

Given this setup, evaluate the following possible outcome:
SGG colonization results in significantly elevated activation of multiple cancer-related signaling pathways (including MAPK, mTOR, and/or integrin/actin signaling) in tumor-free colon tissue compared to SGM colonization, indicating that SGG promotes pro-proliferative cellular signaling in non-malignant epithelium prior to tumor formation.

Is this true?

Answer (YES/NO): YES